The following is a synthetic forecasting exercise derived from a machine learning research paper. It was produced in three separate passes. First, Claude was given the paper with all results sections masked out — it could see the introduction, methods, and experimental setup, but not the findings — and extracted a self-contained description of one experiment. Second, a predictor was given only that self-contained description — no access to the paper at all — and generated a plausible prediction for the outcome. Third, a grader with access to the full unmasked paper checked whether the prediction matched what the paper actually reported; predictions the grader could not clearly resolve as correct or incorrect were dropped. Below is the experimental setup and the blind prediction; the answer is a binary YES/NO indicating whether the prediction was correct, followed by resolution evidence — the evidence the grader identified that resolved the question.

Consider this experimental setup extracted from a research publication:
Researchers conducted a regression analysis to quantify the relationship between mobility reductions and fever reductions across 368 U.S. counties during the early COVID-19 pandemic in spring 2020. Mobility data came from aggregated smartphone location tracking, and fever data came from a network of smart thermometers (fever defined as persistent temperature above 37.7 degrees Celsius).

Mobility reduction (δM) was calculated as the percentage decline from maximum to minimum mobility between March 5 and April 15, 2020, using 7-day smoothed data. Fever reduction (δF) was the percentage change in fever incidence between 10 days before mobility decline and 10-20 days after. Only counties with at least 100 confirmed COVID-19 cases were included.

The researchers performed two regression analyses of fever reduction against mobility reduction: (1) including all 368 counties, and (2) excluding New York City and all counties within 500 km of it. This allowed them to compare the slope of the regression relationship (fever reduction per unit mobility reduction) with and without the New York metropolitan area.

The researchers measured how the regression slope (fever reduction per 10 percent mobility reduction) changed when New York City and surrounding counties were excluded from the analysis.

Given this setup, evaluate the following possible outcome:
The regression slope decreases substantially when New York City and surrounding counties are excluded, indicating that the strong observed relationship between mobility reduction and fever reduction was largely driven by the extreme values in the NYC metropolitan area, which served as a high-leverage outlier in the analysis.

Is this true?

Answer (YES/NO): NO